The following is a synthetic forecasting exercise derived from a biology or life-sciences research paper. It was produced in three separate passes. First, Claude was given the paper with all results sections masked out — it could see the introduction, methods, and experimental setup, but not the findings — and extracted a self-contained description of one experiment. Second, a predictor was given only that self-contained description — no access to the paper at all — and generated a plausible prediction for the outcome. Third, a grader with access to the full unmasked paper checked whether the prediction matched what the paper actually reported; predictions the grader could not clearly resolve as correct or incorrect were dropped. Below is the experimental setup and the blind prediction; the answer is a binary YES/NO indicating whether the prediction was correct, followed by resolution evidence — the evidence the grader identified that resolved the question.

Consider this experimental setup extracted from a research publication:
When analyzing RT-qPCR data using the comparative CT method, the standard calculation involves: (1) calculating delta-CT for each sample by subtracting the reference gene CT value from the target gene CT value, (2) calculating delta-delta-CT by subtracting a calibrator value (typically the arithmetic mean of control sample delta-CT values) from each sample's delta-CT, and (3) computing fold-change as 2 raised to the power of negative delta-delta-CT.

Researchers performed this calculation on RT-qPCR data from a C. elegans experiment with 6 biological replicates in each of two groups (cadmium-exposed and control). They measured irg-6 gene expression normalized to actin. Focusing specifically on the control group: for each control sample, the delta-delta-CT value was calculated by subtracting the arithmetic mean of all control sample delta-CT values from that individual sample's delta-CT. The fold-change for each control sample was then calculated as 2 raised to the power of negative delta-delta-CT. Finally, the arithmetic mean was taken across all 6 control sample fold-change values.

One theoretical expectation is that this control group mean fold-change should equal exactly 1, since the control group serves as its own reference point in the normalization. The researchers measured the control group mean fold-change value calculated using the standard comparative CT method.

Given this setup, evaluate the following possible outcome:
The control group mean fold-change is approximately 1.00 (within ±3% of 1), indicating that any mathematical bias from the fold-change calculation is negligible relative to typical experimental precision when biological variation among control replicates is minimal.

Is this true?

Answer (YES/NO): NO